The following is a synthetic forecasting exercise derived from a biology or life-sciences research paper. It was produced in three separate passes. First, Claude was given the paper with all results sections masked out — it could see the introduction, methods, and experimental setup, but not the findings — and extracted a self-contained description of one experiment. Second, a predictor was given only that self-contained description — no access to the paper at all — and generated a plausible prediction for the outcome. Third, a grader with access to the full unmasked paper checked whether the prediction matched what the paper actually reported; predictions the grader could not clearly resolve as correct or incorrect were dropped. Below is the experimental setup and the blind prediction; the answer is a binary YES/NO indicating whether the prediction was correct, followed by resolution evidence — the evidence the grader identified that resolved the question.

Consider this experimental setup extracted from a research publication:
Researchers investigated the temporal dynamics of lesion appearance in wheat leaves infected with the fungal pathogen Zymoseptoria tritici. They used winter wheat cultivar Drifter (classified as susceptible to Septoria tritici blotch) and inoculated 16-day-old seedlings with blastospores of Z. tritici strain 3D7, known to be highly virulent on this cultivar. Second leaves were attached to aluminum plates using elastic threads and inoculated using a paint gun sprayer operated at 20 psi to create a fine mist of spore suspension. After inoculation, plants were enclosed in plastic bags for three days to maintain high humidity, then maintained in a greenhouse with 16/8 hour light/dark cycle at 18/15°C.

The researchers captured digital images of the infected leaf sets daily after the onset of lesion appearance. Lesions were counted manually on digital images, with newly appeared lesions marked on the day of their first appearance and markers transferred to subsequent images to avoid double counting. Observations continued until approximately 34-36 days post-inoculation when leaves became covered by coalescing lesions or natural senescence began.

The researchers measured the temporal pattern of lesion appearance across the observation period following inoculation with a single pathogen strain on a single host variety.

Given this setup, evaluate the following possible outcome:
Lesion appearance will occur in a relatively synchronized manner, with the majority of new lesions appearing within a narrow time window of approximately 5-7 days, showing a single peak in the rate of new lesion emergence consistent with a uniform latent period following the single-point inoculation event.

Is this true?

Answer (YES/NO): NO